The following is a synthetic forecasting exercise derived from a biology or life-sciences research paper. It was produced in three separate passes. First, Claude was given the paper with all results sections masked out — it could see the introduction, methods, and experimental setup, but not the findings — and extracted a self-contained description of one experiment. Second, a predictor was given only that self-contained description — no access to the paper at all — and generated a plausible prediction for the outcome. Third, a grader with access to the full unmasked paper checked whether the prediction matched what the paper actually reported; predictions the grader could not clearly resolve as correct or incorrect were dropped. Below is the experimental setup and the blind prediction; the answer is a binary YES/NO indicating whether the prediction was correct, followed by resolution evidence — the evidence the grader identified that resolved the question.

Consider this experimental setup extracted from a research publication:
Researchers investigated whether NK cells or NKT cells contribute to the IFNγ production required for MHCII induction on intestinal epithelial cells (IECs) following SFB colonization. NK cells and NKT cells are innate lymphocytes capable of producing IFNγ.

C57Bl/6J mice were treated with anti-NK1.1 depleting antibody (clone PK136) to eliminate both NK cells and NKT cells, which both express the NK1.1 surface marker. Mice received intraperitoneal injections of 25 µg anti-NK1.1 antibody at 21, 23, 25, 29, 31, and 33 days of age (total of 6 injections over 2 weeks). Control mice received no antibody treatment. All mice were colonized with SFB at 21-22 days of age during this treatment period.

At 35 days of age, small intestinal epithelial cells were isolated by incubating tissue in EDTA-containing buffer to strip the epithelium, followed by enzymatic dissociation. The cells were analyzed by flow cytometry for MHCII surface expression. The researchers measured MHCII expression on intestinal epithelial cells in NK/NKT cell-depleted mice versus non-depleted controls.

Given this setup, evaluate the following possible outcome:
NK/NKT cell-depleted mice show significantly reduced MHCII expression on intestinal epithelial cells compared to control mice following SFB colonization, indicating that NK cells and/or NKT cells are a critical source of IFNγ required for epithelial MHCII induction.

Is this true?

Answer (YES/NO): NO